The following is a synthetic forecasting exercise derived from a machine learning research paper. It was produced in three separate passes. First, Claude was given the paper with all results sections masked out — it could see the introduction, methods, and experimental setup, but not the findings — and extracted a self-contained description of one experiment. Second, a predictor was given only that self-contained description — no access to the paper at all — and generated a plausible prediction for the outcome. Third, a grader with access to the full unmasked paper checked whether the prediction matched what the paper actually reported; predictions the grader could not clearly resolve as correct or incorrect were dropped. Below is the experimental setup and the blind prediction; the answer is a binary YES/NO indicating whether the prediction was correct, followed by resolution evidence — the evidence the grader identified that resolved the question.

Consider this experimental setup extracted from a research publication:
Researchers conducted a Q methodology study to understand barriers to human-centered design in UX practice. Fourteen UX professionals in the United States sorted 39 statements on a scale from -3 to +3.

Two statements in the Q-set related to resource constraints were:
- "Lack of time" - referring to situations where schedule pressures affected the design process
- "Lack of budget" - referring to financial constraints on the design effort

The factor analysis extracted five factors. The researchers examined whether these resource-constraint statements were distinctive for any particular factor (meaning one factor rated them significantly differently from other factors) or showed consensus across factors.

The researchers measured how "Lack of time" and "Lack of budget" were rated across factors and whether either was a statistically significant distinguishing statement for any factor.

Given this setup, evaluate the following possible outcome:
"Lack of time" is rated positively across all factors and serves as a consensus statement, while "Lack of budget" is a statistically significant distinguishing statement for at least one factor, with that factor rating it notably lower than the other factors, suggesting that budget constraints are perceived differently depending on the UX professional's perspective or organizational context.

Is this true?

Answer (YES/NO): NO